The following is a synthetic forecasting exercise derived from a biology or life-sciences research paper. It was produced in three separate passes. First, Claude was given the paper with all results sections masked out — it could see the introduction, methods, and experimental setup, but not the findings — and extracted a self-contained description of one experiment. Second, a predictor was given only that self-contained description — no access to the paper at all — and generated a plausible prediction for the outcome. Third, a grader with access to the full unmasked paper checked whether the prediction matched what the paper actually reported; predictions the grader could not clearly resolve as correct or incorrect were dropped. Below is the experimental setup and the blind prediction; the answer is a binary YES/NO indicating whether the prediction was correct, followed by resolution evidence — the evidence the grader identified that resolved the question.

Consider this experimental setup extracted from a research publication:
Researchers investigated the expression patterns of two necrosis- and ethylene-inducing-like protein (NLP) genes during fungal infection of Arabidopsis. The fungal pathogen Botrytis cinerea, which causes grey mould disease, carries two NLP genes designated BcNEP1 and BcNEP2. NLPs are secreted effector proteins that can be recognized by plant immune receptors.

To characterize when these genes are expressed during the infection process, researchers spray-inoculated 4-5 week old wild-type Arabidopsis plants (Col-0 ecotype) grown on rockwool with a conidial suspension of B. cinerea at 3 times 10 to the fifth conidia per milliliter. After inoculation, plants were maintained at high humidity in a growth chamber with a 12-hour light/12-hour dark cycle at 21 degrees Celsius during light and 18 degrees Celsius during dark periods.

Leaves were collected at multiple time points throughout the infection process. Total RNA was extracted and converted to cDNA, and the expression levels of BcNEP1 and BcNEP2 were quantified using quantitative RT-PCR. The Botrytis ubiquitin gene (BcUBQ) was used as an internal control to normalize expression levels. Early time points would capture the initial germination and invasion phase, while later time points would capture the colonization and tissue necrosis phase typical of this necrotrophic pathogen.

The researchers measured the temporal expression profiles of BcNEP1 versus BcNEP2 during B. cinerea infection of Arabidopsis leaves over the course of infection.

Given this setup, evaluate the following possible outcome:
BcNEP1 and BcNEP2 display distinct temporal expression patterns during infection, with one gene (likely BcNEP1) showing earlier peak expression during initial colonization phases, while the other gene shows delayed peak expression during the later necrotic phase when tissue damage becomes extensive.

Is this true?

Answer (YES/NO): YES